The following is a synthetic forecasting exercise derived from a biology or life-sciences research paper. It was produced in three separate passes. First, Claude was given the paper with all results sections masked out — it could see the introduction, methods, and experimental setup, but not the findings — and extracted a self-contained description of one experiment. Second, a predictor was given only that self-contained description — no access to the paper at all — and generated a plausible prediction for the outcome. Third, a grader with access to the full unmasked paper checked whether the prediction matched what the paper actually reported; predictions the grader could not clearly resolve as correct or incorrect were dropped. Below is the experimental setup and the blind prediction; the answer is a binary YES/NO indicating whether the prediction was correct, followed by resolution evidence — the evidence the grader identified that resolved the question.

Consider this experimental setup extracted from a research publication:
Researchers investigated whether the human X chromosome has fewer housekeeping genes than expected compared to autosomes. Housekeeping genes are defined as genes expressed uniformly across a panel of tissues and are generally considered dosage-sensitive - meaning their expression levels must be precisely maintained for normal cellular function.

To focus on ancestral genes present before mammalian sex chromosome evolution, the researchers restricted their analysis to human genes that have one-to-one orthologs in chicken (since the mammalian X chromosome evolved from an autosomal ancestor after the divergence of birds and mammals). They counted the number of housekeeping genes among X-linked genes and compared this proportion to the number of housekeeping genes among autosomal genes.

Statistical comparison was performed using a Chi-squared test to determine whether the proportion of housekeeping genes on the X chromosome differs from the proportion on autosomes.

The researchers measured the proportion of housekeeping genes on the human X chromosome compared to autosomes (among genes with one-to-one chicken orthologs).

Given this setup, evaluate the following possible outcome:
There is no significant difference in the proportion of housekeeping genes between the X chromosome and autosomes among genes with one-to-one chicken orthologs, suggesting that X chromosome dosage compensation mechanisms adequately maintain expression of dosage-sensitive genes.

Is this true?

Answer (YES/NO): NO